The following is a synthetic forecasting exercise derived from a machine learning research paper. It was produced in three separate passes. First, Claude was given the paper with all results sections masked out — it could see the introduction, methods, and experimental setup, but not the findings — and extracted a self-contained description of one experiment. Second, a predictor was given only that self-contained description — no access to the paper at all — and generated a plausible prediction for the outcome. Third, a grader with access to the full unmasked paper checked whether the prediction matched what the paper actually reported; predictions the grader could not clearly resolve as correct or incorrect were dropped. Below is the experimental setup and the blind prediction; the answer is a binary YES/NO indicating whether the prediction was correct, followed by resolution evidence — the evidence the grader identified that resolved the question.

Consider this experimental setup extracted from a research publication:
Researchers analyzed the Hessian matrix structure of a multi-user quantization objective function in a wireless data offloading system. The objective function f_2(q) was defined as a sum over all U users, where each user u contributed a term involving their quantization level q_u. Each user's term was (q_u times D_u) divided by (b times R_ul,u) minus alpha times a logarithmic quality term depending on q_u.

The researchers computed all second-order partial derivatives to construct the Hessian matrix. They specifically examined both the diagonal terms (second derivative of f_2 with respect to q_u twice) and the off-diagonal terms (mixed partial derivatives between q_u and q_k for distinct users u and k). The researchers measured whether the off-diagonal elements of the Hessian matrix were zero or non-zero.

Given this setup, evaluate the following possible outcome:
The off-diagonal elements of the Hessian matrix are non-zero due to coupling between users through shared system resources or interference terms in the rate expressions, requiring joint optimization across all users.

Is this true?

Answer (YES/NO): NO